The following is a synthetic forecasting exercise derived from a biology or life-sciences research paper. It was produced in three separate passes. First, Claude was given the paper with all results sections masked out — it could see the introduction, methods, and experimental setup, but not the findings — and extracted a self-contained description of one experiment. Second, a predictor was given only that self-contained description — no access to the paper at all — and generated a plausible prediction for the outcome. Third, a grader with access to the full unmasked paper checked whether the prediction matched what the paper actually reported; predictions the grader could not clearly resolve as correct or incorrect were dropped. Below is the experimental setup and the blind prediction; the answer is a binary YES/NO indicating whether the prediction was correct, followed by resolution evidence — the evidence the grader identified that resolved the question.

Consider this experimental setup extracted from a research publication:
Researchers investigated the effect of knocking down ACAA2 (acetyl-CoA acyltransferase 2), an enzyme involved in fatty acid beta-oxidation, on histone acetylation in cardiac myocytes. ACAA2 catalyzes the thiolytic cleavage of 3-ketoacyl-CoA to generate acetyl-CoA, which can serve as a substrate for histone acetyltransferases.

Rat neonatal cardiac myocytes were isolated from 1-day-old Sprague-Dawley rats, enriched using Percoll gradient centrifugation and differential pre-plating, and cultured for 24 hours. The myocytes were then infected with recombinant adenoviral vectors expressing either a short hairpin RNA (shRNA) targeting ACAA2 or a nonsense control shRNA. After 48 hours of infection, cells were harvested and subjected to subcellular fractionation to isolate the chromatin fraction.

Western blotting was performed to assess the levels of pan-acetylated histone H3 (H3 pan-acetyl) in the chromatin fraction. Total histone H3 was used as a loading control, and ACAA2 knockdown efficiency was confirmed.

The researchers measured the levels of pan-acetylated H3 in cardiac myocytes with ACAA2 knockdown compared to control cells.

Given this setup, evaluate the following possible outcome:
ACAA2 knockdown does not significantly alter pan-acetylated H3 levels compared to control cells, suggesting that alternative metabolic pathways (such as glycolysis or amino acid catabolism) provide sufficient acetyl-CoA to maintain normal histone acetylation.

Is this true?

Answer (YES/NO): NO